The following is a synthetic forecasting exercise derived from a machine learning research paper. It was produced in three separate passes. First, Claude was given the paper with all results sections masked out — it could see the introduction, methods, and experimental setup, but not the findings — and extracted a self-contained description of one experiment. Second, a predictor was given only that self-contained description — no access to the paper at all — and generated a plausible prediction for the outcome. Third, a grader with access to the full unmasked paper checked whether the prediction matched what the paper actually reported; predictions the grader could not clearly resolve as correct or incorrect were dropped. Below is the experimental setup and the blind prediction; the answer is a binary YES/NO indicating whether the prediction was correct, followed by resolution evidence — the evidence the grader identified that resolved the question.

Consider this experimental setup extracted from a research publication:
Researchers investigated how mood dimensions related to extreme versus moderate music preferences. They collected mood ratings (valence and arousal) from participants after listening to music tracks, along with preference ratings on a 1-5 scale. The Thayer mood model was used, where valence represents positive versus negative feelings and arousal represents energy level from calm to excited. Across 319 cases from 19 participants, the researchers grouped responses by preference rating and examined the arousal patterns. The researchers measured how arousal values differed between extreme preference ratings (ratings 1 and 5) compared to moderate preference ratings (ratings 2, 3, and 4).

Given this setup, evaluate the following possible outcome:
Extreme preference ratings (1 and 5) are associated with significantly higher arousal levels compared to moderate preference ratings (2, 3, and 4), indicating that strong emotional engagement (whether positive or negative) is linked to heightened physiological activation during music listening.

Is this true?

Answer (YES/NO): NO